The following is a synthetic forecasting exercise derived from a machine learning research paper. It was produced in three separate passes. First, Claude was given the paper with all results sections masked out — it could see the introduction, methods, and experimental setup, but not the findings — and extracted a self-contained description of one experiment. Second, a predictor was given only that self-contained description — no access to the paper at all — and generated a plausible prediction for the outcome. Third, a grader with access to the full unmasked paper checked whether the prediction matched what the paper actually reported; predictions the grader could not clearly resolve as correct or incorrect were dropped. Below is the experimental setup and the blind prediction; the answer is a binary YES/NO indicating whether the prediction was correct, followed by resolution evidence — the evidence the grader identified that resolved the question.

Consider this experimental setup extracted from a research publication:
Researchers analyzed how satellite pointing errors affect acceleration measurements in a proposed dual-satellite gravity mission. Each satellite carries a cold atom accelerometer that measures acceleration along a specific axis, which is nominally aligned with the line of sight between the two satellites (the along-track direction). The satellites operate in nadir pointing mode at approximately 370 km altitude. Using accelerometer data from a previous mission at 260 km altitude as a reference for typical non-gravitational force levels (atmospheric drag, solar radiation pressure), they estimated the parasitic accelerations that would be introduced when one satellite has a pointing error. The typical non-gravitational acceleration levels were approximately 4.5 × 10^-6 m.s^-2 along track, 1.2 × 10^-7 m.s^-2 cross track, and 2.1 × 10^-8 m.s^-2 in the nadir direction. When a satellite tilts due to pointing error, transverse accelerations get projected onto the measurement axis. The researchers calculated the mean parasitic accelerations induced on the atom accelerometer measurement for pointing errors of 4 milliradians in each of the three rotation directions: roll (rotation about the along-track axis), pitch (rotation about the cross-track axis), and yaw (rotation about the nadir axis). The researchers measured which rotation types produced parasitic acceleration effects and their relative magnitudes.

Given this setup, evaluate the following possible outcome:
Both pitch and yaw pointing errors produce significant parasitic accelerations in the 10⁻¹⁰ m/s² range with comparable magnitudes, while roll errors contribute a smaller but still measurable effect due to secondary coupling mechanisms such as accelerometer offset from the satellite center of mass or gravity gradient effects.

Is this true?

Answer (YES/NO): NO